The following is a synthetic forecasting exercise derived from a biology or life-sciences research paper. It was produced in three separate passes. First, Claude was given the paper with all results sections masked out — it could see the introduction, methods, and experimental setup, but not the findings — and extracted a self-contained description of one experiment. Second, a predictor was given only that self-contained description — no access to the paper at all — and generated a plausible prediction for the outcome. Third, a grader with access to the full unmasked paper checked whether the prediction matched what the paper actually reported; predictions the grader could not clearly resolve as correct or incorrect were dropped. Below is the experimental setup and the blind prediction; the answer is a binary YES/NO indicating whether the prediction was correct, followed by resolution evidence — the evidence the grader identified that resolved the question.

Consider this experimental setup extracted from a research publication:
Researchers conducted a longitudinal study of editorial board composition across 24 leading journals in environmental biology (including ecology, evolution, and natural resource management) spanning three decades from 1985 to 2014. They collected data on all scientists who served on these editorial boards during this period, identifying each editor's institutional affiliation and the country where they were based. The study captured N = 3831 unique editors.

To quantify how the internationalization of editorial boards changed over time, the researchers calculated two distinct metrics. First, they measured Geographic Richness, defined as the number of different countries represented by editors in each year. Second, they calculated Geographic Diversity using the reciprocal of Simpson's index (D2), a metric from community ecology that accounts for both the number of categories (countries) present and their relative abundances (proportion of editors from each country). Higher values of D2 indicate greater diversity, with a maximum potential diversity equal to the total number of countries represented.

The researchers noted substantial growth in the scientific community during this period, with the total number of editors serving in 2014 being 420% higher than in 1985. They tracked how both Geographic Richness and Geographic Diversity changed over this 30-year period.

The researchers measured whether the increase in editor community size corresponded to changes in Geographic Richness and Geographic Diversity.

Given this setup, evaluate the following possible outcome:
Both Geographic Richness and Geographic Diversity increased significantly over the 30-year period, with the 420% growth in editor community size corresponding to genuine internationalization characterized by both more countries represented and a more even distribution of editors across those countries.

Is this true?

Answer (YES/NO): NO